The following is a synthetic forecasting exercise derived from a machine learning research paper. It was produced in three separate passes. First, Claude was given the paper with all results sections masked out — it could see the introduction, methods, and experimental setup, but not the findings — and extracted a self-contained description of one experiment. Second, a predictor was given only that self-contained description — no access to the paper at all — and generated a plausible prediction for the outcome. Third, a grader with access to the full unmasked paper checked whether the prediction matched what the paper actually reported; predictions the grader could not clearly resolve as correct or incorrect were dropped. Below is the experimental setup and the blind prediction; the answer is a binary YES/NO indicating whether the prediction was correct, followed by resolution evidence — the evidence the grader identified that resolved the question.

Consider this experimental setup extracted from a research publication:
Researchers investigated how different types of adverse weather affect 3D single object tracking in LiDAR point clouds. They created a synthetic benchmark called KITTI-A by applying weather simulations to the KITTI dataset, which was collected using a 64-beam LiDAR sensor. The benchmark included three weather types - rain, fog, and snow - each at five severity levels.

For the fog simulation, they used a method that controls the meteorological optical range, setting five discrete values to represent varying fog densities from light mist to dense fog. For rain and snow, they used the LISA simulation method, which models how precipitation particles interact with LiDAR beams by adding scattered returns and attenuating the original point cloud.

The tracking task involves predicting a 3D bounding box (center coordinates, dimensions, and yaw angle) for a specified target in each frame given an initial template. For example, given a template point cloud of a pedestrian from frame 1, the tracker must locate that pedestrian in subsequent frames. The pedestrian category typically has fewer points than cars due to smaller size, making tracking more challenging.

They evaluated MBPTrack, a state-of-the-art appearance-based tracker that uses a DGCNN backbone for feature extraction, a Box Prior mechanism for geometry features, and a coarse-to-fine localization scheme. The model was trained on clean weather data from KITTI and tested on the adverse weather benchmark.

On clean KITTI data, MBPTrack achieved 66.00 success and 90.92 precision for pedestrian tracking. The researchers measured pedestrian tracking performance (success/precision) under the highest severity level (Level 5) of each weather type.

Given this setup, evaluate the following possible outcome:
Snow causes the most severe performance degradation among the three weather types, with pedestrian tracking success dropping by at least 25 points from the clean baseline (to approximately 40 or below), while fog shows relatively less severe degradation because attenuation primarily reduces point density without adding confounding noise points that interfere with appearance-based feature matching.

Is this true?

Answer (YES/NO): NO